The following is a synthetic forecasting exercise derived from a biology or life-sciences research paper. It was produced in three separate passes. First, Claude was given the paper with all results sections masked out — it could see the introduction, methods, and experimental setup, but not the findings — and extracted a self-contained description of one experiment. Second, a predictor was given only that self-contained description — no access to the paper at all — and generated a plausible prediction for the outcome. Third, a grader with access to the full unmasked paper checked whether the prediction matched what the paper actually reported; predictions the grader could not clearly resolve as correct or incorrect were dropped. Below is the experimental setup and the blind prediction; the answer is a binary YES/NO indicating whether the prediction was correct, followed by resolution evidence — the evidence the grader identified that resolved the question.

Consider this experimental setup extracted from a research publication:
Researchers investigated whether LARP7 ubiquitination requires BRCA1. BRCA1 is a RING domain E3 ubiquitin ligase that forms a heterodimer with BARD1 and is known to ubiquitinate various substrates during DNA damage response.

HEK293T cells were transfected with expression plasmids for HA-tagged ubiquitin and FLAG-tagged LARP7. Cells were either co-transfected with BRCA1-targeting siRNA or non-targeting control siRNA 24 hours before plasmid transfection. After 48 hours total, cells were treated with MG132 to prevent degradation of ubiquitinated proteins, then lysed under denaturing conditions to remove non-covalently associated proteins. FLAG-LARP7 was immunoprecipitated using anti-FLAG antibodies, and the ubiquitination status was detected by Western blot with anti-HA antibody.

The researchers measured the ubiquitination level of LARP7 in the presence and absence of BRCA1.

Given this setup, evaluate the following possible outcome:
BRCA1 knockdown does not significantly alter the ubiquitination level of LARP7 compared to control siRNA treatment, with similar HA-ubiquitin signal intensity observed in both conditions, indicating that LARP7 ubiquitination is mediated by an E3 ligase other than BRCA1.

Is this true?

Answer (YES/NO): NO